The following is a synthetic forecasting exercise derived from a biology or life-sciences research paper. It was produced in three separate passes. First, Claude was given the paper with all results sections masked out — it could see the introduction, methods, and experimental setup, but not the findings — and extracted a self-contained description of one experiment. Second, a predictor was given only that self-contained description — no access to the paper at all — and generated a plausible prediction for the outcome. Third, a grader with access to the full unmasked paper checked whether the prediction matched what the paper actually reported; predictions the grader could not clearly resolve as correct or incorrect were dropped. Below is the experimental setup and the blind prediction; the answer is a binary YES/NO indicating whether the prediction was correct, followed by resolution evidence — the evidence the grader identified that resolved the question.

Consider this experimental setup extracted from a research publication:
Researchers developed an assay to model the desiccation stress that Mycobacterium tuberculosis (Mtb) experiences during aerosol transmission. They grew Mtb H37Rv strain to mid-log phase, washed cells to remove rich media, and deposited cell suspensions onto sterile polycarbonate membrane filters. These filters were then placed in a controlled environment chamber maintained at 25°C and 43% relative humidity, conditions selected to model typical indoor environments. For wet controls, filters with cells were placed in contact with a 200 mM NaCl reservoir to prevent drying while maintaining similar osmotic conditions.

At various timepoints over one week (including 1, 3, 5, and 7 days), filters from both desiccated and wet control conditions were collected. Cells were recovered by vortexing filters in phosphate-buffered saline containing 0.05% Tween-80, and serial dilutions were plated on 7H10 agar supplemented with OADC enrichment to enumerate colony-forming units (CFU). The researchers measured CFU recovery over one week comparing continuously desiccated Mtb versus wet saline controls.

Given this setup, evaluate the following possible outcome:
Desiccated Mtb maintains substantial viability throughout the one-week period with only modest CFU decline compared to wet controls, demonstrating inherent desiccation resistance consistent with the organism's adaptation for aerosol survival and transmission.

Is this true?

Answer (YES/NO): NO